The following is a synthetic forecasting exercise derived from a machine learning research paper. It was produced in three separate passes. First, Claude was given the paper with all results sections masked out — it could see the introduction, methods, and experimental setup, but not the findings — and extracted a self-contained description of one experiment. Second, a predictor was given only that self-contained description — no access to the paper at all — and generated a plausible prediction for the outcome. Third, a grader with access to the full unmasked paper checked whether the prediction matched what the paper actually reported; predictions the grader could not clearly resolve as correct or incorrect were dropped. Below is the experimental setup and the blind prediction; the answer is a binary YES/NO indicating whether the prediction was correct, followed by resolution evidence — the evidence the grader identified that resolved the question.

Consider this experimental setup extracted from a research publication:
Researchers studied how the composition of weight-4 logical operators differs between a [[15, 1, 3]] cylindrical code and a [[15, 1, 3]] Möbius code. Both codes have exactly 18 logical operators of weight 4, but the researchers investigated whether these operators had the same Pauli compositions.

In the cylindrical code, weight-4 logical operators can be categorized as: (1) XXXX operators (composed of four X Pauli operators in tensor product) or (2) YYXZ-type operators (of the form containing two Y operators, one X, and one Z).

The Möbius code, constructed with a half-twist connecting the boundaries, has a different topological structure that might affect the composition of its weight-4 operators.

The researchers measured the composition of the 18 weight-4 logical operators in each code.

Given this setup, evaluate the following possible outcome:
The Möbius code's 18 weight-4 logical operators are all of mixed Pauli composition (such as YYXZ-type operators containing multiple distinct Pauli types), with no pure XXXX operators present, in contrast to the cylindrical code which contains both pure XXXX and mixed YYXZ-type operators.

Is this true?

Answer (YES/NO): NO